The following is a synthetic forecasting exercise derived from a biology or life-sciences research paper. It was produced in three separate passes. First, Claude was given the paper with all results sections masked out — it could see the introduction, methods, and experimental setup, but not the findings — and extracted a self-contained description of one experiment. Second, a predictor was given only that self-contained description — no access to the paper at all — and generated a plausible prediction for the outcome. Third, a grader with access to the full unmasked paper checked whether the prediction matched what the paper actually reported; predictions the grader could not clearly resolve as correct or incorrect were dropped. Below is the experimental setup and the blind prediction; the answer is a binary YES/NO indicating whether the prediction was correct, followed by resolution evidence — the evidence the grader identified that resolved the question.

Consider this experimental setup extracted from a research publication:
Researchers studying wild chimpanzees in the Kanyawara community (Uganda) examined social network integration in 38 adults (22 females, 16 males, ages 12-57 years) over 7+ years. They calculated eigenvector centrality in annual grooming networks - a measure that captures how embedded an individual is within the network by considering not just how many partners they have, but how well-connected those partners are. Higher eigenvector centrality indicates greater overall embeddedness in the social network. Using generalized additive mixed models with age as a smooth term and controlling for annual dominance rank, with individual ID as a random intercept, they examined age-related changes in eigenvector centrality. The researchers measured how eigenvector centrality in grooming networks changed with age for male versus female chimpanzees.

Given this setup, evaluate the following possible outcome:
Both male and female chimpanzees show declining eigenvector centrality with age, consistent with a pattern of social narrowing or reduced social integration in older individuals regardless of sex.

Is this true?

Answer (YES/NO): NO